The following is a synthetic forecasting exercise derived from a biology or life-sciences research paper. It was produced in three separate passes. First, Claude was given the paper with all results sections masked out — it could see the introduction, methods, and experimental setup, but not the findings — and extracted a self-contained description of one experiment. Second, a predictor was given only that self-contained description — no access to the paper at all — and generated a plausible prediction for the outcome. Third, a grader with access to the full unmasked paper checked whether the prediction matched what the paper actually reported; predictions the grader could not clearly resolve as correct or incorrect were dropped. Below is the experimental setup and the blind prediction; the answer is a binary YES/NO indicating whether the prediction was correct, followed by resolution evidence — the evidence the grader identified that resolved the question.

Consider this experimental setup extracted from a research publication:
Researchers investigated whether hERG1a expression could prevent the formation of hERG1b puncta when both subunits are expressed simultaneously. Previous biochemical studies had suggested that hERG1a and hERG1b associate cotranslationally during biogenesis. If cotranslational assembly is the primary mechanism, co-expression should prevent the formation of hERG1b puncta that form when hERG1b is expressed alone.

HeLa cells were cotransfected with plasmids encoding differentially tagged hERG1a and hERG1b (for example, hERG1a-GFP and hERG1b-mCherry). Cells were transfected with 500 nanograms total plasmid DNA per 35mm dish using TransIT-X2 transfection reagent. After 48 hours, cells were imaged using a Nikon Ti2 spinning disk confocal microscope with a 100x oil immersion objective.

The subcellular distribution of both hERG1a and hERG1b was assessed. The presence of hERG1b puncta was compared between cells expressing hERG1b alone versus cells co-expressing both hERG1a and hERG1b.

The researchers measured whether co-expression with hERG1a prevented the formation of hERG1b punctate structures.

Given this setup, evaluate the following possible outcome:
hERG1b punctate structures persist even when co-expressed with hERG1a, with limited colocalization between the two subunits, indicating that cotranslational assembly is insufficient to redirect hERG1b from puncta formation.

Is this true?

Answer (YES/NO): NO